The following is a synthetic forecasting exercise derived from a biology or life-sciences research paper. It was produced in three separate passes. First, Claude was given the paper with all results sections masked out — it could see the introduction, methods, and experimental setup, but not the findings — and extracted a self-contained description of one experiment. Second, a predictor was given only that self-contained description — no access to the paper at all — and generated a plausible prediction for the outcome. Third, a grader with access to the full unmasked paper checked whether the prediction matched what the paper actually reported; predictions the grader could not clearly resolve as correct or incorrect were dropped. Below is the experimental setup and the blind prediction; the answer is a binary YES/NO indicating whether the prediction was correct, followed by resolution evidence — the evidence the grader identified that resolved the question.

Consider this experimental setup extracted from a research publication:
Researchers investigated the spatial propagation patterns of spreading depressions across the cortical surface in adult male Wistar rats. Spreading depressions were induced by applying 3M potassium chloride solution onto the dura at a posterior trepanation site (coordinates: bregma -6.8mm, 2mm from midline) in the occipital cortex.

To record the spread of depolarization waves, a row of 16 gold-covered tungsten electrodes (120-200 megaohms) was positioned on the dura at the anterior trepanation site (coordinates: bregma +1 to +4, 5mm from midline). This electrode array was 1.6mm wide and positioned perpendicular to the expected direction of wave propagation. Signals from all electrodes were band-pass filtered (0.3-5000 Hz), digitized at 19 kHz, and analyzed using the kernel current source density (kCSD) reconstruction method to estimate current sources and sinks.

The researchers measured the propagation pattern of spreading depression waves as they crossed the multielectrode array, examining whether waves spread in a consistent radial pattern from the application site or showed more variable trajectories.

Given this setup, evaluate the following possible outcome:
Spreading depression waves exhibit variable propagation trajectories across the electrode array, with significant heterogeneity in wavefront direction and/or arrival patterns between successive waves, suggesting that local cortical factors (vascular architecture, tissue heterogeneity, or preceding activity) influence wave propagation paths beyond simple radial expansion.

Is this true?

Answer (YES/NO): YES